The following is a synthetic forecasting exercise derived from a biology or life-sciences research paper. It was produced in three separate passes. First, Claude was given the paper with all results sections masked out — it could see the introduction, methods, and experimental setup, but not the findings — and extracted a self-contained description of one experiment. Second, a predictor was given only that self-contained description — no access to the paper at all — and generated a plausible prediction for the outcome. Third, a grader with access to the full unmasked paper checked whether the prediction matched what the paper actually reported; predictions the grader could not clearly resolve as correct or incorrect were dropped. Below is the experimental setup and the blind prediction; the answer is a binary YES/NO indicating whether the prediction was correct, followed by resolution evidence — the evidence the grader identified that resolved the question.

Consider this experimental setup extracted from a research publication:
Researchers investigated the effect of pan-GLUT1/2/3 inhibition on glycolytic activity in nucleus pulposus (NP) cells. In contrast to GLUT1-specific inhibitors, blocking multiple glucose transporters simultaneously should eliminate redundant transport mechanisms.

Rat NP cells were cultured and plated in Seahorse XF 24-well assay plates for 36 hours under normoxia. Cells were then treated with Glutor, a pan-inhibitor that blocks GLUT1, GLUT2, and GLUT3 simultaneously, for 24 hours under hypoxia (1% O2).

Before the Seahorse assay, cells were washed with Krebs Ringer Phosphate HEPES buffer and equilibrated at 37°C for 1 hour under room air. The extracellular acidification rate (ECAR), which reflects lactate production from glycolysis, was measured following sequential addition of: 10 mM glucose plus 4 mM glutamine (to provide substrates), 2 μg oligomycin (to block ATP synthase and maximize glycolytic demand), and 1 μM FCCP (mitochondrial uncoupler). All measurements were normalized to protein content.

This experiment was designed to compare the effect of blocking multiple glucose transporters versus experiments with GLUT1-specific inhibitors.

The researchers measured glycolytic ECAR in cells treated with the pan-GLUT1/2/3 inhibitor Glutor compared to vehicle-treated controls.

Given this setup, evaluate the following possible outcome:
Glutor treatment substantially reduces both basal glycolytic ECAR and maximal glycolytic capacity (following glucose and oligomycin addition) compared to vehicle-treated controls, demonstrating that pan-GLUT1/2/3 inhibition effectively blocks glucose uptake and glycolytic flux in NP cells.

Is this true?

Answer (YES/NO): NO